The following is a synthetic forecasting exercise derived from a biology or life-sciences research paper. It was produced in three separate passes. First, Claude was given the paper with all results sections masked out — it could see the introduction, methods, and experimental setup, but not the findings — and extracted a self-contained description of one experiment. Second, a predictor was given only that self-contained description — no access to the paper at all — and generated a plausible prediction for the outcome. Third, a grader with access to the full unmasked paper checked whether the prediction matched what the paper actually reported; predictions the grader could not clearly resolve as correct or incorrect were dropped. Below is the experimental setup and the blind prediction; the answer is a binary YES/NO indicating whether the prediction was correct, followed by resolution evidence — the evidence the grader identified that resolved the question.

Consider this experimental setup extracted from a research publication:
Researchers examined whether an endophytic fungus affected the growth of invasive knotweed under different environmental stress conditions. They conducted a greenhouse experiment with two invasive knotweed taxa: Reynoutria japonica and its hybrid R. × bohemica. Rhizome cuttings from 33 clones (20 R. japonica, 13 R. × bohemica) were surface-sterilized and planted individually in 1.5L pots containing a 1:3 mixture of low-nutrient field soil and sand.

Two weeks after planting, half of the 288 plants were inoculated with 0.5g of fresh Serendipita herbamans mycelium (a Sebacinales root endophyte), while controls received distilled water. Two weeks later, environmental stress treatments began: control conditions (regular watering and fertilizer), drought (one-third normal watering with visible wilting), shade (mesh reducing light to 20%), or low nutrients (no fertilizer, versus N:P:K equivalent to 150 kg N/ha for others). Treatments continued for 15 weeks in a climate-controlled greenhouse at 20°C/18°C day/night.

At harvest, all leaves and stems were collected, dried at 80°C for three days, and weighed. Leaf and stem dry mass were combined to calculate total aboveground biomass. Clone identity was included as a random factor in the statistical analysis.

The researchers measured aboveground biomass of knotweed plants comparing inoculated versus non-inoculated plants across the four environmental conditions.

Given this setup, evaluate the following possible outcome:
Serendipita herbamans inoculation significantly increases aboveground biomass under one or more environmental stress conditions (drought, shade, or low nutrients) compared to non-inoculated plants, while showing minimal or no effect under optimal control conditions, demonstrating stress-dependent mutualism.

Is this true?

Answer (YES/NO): YES